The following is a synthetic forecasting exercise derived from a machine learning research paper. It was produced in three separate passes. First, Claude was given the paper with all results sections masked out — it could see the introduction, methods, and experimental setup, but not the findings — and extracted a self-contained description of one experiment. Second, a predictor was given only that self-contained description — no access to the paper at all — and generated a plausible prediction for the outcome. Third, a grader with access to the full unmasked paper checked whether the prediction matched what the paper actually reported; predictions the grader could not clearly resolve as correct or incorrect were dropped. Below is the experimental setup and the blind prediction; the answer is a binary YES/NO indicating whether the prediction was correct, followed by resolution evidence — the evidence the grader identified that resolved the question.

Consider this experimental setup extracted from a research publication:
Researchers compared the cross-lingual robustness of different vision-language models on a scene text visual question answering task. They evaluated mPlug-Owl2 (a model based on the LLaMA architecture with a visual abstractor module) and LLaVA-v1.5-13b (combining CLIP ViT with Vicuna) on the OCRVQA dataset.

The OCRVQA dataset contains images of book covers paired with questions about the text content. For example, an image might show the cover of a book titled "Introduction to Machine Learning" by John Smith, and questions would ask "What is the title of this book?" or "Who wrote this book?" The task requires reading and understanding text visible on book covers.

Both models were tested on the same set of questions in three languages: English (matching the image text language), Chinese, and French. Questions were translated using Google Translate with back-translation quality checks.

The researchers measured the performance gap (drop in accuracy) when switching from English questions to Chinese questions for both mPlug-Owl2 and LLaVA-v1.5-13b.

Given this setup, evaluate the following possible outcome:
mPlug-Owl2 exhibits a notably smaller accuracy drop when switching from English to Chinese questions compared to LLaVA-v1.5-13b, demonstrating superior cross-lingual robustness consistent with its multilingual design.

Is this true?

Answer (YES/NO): YES